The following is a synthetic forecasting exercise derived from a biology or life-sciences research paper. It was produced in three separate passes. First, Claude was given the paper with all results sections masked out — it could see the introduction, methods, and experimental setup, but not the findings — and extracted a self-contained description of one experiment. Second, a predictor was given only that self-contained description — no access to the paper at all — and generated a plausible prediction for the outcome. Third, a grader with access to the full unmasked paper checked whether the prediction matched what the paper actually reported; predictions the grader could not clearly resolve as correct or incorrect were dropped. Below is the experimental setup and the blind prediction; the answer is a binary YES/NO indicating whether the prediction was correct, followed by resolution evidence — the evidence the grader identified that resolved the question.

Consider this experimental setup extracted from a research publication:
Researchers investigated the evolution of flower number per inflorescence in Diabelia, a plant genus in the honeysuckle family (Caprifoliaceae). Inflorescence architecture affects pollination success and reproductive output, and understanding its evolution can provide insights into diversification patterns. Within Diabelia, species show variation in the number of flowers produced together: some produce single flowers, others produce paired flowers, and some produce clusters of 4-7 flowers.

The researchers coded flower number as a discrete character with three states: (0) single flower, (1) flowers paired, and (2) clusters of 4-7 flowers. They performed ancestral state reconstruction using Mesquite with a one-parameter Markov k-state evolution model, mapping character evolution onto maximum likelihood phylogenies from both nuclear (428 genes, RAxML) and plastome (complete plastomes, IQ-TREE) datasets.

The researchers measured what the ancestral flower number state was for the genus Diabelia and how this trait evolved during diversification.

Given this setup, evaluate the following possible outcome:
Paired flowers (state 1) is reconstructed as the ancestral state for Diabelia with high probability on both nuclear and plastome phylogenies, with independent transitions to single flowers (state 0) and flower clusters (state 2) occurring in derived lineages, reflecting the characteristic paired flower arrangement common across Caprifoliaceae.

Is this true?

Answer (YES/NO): YES